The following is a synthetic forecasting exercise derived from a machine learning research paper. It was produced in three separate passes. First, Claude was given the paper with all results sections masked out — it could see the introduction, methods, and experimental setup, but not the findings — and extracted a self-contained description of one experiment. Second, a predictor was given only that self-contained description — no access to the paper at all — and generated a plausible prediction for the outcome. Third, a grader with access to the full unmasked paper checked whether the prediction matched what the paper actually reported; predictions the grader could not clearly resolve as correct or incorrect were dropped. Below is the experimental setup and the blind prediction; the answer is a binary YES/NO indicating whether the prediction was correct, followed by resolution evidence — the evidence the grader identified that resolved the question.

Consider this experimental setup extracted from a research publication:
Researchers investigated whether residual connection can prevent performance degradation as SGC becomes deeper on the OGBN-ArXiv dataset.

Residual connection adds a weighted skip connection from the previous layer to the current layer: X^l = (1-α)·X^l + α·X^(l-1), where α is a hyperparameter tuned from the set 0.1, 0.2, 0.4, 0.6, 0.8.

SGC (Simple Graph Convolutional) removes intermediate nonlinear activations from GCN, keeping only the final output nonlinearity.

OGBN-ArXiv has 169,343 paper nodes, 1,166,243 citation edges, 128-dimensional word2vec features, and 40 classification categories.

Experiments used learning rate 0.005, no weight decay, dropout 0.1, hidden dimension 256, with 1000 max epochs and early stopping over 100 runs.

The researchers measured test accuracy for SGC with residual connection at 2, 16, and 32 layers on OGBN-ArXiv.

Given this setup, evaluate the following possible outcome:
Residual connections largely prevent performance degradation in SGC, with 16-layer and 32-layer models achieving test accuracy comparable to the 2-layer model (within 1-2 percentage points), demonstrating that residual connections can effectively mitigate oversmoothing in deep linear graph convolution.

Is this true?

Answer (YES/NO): NO